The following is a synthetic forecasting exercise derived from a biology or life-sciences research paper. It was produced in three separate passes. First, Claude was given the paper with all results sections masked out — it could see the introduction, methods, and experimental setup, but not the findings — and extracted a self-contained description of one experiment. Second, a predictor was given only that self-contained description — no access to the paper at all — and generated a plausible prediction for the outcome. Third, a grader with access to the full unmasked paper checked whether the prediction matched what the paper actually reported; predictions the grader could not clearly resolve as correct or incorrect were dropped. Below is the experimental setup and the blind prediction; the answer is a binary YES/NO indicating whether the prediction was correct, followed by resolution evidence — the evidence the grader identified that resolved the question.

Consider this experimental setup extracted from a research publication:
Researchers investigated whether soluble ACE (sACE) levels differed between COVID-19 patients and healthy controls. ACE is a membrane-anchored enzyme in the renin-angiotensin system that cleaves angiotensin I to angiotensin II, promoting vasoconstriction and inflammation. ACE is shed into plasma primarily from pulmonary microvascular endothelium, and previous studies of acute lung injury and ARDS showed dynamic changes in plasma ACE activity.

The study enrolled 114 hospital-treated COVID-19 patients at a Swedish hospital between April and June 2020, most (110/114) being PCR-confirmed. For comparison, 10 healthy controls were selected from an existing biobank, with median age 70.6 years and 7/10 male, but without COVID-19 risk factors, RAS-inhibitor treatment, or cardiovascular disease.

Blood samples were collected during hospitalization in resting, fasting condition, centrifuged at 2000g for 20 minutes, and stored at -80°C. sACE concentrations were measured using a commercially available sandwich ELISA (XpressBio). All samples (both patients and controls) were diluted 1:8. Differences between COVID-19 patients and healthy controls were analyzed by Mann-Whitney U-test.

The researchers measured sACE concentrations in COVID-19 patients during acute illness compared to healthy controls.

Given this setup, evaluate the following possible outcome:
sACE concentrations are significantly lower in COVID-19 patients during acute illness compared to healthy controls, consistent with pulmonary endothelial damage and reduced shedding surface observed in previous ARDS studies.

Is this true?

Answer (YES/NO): NO